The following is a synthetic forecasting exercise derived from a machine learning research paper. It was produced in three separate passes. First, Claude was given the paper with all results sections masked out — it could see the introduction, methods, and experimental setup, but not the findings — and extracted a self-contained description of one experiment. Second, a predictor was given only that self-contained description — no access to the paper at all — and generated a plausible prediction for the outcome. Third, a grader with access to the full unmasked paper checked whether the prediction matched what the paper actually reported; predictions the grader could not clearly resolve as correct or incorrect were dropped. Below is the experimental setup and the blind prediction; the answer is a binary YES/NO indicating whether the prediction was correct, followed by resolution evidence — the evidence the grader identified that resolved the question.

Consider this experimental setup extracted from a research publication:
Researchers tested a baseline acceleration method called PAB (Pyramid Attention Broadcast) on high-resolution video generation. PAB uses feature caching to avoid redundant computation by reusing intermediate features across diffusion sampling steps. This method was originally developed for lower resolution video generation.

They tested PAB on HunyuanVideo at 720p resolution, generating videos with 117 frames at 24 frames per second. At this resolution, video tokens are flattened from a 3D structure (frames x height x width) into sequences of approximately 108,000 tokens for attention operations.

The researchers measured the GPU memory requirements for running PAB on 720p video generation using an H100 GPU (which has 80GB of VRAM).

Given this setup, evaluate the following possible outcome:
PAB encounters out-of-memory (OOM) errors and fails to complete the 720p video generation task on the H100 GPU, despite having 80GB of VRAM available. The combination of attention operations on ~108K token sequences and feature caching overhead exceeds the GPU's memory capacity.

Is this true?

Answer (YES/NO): YES